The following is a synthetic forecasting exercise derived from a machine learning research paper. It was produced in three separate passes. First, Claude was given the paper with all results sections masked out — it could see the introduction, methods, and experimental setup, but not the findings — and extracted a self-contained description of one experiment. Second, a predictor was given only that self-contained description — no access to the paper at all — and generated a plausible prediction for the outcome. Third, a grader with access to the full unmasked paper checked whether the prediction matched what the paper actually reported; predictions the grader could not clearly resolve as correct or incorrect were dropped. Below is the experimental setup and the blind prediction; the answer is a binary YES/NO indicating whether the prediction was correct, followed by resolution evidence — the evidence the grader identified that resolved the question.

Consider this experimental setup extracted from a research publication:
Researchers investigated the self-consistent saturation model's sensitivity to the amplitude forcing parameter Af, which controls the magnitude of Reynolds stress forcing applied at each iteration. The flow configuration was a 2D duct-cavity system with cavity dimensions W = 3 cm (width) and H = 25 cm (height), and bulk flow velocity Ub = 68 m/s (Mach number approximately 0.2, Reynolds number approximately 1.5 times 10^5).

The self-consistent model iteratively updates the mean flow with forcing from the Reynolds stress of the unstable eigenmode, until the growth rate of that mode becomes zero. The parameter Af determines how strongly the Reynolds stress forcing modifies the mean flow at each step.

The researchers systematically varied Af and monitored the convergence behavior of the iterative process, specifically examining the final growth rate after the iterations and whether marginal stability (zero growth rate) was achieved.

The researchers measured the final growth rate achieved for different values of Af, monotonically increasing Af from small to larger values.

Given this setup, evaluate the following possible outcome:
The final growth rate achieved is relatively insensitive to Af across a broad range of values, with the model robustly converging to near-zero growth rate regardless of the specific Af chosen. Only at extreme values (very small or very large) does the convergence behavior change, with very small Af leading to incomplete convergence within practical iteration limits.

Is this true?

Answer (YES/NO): NO